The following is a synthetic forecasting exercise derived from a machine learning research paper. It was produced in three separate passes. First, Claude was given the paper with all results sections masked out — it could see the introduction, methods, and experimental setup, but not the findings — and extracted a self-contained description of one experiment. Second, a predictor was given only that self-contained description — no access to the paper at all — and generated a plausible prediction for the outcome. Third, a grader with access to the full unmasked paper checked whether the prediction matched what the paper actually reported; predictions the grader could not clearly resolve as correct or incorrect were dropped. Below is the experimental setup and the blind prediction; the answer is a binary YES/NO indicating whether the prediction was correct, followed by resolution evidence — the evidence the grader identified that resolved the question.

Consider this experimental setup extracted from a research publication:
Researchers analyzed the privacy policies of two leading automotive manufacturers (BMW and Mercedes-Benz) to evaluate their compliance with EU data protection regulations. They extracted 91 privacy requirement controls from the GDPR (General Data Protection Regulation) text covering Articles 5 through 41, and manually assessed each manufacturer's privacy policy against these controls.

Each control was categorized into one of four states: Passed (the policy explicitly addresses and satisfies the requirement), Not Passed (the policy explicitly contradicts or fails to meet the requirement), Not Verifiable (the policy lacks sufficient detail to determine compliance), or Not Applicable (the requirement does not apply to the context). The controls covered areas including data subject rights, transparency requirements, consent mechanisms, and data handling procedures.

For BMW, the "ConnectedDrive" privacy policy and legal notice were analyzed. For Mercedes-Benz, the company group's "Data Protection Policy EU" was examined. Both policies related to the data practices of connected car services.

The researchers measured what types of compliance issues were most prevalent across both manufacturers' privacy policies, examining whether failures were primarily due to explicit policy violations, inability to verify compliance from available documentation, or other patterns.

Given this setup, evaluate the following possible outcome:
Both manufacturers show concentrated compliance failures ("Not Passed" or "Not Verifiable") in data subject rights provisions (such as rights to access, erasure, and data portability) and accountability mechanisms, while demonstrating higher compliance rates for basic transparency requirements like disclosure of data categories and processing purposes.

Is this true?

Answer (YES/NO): NO